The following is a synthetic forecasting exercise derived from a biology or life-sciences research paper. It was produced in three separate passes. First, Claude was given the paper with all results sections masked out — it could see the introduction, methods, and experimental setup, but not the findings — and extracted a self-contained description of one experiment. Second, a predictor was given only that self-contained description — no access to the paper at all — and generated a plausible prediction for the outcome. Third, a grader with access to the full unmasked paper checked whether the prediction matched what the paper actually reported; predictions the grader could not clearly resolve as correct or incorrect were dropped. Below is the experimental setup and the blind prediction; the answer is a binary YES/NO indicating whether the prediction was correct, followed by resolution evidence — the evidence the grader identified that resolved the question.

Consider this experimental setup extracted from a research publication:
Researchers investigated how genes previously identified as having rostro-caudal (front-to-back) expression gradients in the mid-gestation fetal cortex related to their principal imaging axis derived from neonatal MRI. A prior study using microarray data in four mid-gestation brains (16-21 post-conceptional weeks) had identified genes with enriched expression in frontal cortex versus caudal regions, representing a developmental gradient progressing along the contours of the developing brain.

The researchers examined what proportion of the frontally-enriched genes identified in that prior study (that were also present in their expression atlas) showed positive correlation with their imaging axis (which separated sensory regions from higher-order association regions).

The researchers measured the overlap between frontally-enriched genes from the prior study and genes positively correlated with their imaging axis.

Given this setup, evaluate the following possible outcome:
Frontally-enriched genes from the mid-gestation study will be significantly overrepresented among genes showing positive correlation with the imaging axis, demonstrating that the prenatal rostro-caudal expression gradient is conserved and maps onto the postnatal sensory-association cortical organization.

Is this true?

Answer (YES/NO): NO